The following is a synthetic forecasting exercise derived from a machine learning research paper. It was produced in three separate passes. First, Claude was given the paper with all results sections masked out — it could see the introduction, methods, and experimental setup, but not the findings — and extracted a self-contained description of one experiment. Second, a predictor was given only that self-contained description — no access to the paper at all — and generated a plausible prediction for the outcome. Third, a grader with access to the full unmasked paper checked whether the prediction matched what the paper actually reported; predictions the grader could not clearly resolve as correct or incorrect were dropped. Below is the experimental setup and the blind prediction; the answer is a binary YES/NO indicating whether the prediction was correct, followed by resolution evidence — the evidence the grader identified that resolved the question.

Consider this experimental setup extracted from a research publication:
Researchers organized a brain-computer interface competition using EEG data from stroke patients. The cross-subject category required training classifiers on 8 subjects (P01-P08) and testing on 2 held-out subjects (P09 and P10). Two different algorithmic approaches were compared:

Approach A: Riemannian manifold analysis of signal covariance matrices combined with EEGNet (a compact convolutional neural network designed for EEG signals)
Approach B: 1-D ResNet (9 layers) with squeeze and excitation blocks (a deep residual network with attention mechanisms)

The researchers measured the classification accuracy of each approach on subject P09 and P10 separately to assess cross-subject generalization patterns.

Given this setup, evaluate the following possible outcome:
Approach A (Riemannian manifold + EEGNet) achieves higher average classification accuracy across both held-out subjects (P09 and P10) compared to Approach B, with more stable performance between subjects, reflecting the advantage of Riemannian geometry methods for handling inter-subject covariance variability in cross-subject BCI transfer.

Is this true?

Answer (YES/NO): NO